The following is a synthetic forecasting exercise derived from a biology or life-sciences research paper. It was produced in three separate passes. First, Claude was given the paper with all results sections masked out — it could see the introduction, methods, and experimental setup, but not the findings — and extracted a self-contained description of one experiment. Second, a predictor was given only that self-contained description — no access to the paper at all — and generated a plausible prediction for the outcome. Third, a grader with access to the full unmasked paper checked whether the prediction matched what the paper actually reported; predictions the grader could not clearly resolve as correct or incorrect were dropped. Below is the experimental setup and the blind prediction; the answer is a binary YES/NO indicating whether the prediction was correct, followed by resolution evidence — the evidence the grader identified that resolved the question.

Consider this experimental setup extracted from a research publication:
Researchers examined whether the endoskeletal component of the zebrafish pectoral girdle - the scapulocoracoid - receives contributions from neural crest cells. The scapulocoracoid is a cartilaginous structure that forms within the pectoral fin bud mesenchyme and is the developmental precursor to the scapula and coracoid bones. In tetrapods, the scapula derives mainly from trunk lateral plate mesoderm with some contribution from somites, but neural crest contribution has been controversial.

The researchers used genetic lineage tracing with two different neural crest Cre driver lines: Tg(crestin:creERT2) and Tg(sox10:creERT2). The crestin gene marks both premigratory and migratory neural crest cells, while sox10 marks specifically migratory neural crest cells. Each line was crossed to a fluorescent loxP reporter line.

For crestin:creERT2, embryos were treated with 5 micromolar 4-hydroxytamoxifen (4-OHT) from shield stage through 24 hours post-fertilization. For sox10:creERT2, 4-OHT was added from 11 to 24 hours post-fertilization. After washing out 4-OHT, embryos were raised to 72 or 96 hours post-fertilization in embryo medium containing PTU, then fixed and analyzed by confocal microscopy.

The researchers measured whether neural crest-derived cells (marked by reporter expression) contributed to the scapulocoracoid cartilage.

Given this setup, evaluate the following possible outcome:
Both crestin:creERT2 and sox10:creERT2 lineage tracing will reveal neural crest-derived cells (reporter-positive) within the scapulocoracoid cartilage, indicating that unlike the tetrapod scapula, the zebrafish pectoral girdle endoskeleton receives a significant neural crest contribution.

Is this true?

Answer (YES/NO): NO